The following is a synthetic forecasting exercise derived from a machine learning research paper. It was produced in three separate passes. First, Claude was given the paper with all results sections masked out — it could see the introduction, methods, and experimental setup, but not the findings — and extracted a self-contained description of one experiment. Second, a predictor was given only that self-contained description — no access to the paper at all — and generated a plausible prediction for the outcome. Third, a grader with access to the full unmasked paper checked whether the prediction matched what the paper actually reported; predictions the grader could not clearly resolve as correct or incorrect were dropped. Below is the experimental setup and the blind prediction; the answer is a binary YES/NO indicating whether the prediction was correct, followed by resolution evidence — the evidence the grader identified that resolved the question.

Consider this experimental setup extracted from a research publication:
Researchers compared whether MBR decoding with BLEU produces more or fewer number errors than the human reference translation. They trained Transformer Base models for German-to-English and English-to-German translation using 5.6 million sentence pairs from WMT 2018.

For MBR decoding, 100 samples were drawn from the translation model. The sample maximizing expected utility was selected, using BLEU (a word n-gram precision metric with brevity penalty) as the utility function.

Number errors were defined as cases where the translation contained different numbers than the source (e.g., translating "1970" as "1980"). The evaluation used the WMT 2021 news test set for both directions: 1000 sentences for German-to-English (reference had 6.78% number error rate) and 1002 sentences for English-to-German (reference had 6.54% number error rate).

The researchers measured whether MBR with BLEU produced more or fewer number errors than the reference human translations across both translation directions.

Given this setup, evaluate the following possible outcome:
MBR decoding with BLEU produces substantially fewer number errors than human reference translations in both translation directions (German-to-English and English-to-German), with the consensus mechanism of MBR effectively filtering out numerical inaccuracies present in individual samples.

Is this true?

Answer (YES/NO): NO